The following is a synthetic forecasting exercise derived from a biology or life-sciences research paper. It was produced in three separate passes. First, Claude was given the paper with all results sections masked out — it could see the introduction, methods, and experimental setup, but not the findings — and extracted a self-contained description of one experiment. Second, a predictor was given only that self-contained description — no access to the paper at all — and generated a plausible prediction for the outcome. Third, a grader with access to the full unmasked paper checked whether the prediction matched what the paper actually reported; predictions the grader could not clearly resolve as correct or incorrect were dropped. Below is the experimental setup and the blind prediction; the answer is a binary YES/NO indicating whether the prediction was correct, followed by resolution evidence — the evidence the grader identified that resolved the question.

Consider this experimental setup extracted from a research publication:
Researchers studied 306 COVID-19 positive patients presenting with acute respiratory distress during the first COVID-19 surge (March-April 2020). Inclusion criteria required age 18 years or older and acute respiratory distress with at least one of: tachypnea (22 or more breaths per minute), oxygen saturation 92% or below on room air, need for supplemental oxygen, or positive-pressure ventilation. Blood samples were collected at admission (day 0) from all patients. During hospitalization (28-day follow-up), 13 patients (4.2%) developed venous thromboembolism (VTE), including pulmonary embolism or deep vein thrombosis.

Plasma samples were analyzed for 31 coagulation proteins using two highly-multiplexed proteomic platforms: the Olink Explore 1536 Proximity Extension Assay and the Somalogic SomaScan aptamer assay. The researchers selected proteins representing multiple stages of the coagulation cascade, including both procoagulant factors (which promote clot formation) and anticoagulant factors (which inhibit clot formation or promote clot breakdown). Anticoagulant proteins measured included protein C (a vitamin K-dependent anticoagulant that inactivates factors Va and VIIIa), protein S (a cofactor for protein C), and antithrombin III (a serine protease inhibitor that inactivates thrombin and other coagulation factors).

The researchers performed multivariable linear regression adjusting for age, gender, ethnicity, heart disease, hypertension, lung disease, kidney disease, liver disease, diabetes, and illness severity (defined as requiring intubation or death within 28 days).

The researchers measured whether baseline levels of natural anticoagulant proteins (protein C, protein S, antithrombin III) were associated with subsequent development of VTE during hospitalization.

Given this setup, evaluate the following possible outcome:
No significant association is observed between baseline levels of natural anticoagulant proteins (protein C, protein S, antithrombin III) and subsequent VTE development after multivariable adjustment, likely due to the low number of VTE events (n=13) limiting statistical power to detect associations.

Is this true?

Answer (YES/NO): NO